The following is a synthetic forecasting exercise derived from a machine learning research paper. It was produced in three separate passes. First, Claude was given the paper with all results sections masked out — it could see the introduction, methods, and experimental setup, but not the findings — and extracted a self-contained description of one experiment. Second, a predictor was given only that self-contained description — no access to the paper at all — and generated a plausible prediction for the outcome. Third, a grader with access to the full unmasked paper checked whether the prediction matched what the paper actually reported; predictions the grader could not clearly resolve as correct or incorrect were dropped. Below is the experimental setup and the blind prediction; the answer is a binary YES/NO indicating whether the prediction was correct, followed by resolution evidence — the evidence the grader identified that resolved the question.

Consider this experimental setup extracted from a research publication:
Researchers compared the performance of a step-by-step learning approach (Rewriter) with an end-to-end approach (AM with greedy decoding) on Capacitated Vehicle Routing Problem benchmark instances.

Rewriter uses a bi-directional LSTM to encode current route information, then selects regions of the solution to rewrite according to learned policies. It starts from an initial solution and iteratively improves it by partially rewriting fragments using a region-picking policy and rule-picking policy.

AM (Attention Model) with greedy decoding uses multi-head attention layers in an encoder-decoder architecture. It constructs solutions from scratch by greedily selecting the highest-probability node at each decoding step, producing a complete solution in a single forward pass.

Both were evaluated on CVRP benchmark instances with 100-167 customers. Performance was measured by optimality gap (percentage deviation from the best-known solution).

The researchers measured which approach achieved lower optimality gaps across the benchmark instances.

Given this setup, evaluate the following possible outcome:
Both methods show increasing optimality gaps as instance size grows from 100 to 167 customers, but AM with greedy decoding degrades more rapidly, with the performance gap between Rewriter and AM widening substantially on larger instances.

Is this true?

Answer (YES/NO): NO